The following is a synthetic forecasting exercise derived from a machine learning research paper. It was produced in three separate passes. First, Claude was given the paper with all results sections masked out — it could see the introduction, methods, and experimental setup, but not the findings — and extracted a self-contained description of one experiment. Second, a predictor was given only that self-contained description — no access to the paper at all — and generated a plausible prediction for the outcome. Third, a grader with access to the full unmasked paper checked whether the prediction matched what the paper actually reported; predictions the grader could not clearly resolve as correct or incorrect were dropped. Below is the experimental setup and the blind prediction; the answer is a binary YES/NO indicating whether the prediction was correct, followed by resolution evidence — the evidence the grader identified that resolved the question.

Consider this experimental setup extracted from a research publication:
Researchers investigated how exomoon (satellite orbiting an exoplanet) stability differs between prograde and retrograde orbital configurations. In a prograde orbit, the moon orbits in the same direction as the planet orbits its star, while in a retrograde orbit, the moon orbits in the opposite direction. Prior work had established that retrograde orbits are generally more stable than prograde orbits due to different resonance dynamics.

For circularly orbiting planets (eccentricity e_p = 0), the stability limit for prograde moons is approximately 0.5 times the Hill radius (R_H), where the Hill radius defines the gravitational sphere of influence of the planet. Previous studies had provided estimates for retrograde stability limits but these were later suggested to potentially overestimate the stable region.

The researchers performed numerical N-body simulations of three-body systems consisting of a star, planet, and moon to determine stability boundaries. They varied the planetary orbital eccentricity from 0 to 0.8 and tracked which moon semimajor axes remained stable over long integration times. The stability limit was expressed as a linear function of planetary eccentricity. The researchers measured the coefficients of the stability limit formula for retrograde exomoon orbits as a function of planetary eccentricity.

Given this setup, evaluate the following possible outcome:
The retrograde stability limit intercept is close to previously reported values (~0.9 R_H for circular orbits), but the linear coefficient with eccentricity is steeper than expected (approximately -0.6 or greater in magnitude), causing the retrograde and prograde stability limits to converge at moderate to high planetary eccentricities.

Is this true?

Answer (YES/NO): NO